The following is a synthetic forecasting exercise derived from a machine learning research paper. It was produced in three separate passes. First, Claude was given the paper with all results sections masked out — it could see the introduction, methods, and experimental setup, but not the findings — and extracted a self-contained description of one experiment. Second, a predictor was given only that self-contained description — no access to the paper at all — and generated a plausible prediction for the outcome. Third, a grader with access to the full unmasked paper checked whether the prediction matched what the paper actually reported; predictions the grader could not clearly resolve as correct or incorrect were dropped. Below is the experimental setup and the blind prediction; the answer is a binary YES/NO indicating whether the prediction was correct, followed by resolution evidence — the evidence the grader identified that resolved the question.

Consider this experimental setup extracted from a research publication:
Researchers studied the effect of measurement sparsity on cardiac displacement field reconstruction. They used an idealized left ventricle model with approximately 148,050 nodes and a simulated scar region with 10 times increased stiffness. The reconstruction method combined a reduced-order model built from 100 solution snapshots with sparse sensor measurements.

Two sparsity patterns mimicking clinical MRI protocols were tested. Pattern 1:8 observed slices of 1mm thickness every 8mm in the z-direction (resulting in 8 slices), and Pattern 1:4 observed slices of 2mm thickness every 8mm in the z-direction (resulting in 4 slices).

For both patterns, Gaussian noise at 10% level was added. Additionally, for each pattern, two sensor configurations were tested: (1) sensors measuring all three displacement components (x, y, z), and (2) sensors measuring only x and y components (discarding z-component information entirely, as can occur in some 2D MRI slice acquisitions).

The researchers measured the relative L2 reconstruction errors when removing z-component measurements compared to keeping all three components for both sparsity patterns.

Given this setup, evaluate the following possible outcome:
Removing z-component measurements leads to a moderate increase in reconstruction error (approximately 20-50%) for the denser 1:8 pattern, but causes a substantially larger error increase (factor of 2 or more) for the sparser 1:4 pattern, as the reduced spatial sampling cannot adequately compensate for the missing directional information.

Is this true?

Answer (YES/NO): NO